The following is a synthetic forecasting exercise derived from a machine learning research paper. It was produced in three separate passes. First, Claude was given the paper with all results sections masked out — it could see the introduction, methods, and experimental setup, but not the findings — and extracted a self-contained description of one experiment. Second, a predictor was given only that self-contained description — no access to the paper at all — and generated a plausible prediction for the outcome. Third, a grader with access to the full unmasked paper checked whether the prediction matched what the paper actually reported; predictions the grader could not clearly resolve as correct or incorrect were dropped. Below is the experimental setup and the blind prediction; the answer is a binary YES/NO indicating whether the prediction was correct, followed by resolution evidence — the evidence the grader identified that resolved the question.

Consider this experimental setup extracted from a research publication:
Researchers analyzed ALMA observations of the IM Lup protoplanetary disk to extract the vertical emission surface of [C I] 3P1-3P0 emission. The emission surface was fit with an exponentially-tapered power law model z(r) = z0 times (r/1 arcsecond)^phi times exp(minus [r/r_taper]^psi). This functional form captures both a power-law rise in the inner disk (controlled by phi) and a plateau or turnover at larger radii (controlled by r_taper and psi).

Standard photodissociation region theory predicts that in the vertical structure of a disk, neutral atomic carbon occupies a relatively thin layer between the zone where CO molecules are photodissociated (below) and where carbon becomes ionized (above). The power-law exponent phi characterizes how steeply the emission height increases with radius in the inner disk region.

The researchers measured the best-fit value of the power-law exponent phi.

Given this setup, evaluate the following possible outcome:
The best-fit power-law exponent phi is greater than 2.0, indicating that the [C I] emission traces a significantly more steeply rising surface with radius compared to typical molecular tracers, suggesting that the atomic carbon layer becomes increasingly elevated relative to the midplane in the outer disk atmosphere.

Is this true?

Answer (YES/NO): NO